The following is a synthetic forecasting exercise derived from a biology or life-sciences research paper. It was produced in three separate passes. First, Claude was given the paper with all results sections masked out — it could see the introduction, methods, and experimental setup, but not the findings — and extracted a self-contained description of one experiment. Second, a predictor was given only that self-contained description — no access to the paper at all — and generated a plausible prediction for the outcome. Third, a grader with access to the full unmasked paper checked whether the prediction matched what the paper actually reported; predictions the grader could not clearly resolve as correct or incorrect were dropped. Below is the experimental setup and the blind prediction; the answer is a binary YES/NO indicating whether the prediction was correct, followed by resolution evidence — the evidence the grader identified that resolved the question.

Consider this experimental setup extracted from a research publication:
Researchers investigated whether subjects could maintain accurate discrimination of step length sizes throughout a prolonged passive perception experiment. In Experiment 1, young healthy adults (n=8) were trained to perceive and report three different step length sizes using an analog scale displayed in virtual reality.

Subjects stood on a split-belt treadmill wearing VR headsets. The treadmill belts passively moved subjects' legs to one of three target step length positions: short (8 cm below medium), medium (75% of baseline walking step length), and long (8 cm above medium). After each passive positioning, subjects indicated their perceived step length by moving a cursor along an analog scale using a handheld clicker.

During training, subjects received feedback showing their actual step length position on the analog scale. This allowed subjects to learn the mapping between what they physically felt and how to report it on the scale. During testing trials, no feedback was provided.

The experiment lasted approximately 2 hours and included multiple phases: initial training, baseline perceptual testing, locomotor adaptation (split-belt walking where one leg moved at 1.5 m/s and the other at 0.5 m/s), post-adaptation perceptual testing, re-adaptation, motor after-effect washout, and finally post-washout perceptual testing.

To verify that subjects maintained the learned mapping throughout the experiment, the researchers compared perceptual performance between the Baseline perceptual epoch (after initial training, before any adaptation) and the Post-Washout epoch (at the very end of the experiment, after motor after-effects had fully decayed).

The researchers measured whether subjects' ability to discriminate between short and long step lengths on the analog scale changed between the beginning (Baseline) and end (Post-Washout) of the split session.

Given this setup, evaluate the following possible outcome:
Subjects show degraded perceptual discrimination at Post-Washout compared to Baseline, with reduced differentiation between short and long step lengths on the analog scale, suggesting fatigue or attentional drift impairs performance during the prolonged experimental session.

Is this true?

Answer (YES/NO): NO